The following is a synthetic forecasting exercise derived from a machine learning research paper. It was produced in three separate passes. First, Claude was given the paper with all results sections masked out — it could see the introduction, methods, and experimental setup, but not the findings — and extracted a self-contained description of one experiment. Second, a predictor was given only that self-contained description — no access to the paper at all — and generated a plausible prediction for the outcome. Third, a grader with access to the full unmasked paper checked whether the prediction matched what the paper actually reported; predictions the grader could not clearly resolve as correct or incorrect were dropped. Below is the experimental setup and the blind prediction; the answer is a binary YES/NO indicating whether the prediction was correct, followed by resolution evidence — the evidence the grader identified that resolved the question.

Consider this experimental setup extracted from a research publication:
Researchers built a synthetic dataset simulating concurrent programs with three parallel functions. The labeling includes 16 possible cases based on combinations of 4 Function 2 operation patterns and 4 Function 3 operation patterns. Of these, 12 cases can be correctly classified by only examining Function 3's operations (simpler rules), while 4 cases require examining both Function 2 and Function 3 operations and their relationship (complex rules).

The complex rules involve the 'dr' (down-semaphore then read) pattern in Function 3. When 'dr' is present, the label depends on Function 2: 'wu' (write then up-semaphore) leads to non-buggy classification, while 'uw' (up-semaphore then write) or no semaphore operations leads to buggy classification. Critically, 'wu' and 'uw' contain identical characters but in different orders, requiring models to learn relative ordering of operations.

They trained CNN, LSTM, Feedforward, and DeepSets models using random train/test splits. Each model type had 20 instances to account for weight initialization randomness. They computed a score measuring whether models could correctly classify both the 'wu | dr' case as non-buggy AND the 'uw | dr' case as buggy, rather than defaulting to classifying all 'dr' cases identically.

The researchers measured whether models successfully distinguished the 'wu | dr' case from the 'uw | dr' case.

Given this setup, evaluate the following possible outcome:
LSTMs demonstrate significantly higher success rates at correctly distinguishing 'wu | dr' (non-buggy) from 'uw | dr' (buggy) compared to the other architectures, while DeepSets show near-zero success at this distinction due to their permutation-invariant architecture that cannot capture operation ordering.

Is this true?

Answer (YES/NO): NO